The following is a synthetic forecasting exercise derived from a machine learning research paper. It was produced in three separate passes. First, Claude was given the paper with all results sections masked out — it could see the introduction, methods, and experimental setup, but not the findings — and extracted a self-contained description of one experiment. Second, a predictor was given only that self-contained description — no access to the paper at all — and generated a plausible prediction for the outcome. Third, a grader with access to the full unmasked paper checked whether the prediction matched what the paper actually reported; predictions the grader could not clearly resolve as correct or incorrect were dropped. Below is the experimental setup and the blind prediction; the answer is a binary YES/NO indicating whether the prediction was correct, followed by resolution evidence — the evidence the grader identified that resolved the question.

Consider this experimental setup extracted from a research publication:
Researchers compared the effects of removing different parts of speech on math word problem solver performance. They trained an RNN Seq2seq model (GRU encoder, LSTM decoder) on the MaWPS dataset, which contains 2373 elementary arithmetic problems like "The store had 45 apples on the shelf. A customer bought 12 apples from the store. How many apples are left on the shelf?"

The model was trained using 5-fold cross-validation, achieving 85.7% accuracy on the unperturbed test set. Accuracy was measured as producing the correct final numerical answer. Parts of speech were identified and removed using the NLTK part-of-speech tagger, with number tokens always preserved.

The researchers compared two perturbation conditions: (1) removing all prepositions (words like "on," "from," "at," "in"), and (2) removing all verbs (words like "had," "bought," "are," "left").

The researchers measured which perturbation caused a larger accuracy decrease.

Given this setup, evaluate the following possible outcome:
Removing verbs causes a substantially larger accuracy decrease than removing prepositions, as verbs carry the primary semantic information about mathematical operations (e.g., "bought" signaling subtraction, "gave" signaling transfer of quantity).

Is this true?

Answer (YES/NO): YES